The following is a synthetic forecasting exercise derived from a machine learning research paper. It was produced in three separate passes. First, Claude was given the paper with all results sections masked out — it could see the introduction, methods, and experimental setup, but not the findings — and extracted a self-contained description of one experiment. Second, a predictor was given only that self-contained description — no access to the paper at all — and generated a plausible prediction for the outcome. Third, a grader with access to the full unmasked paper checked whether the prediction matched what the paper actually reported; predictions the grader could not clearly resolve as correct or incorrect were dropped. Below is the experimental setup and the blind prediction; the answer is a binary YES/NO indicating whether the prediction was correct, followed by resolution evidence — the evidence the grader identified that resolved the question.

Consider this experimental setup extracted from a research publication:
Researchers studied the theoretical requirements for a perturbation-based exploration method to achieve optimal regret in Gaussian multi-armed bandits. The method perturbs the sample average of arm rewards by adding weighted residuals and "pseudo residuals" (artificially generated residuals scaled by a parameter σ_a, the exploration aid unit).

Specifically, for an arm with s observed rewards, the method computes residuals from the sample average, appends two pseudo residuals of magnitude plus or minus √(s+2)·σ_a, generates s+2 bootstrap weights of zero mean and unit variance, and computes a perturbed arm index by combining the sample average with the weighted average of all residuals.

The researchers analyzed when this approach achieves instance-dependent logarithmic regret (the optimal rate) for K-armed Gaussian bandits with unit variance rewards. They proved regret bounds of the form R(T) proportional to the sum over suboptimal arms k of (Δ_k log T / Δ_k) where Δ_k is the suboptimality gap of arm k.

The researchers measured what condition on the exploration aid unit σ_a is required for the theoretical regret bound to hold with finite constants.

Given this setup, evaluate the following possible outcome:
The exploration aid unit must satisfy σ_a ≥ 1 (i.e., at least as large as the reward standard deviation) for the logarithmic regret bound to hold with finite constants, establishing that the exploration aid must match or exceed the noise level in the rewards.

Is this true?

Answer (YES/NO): NO